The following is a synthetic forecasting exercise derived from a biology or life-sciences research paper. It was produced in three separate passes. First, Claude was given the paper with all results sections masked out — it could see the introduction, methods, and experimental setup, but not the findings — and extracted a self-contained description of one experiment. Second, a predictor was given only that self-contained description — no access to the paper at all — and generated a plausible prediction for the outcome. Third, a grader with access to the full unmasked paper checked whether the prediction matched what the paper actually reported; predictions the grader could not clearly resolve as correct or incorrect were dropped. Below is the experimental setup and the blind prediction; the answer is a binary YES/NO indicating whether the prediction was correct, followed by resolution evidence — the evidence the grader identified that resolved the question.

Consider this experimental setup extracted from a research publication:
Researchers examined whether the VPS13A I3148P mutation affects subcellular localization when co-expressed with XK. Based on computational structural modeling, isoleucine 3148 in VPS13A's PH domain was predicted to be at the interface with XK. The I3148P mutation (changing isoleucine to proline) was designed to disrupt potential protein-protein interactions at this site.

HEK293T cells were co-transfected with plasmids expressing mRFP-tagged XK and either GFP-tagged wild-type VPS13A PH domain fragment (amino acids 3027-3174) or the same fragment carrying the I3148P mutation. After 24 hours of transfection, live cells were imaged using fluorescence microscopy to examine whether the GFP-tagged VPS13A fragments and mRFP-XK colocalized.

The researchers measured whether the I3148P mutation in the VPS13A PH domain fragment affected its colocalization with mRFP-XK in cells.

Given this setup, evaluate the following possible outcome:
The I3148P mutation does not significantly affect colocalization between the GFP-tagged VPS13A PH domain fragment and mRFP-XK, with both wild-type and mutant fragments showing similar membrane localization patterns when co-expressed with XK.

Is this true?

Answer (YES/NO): NO